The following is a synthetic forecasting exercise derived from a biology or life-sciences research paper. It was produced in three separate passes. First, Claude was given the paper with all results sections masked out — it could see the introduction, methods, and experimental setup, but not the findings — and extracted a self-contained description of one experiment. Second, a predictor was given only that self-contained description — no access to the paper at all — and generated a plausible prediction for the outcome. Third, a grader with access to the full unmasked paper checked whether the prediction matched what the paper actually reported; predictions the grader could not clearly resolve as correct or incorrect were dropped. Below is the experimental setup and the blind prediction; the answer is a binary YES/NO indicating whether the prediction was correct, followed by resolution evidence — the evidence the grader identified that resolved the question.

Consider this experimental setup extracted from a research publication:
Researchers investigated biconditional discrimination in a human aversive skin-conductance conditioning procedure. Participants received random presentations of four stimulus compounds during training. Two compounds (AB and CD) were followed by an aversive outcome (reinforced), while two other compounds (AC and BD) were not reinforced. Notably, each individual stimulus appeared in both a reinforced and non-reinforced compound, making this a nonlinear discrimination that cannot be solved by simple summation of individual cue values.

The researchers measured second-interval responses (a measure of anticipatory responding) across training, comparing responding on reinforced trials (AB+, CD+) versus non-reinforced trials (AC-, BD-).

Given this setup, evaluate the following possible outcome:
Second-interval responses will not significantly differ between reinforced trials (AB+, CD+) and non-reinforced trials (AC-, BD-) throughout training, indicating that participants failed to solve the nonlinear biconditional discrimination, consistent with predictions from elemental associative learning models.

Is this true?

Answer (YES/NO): NO